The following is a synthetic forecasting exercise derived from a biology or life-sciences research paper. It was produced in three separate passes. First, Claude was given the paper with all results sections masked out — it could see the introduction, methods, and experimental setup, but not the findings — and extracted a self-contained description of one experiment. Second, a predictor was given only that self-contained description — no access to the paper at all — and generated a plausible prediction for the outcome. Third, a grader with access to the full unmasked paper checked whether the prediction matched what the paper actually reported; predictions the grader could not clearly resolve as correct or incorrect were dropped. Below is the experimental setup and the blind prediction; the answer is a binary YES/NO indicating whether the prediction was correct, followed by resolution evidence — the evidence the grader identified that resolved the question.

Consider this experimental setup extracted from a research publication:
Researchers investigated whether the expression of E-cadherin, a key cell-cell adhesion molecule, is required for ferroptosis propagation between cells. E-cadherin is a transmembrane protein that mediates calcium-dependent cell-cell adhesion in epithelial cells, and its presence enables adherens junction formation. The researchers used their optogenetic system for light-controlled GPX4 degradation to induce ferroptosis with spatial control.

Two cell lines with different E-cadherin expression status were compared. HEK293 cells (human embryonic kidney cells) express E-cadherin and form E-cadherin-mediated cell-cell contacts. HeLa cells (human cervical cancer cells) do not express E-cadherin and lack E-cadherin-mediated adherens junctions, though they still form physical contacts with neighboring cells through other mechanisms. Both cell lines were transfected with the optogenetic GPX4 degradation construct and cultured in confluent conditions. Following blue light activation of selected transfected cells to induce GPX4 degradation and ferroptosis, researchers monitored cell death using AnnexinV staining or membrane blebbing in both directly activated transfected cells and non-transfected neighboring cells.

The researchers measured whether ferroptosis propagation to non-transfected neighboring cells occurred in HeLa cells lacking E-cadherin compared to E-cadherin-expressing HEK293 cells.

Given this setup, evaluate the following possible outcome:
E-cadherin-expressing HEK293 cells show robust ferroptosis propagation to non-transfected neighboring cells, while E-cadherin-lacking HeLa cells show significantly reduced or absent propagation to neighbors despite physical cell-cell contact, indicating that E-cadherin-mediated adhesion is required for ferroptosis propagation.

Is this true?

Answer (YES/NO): NO